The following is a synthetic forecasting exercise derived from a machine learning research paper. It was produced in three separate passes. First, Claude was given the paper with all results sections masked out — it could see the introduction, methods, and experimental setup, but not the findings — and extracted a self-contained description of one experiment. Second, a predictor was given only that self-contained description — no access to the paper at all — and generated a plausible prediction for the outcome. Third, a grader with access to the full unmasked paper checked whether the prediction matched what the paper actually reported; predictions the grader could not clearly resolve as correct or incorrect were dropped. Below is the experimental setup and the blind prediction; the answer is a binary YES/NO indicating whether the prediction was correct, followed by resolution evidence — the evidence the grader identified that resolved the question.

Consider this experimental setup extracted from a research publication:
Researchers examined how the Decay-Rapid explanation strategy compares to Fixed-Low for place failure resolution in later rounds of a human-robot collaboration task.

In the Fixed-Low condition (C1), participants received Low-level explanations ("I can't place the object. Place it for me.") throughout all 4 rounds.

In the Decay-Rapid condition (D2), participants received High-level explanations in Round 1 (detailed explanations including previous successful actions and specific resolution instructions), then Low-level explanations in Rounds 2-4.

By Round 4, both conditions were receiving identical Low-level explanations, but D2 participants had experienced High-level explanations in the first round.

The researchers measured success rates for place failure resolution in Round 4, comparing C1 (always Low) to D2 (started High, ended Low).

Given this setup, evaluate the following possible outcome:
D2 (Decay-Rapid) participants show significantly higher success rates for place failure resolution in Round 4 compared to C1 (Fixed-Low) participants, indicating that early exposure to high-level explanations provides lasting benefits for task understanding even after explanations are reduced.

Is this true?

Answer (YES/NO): NO